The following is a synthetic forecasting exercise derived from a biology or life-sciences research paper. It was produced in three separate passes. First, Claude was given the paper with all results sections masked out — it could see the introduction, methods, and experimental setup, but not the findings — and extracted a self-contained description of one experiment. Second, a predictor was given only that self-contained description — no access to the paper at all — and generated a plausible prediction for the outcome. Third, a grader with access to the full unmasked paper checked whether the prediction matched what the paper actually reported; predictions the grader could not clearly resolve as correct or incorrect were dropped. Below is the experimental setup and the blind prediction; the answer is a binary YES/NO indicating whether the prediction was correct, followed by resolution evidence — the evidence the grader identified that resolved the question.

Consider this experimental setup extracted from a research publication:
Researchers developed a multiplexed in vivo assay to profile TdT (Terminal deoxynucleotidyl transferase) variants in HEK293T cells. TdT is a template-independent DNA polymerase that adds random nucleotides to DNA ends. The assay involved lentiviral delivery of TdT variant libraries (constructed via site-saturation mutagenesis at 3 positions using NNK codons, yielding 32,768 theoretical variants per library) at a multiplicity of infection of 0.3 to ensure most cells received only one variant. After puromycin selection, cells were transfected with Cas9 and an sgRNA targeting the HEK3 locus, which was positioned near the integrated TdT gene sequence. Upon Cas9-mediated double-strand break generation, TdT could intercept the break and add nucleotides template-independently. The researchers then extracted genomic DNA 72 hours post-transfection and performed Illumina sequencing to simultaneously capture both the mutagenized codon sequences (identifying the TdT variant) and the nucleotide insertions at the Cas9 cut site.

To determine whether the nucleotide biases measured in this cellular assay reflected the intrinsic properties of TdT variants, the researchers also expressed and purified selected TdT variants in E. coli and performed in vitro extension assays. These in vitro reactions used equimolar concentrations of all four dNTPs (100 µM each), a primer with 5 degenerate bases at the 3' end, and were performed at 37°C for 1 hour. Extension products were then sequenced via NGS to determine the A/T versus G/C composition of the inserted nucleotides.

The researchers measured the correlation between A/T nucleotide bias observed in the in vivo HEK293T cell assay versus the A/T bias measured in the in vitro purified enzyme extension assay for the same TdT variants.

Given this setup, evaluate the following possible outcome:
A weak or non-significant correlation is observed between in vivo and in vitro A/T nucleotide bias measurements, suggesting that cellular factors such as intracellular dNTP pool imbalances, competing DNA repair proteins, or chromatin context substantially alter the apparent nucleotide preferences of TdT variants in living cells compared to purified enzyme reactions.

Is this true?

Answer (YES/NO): NO